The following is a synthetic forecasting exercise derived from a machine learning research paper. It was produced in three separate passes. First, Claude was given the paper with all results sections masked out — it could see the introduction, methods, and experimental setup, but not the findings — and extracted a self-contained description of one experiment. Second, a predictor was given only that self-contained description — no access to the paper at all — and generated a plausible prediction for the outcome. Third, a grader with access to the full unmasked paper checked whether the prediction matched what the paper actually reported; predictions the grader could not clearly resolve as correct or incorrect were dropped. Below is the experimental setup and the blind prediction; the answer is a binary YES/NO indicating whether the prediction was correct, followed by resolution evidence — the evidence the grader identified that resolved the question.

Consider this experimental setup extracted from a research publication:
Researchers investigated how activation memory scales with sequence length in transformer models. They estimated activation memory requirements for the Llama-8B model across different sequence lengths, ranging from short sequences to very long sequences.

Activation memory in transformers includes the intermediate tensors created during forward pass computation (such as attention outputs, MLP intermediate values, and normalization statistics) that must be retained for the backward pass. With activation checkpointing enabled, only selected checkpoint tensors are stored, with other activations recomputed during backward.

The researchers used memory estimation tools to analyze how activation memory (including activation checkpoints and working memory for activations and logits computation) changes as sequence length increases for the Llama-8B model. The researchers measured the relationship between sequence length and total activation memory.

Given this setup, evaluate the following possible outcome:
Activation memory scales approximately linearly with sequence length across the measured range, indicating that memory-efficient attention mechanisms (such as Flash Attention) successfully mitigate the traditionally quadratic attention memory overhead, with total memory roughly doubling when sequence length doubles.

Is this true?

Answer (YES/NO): YES